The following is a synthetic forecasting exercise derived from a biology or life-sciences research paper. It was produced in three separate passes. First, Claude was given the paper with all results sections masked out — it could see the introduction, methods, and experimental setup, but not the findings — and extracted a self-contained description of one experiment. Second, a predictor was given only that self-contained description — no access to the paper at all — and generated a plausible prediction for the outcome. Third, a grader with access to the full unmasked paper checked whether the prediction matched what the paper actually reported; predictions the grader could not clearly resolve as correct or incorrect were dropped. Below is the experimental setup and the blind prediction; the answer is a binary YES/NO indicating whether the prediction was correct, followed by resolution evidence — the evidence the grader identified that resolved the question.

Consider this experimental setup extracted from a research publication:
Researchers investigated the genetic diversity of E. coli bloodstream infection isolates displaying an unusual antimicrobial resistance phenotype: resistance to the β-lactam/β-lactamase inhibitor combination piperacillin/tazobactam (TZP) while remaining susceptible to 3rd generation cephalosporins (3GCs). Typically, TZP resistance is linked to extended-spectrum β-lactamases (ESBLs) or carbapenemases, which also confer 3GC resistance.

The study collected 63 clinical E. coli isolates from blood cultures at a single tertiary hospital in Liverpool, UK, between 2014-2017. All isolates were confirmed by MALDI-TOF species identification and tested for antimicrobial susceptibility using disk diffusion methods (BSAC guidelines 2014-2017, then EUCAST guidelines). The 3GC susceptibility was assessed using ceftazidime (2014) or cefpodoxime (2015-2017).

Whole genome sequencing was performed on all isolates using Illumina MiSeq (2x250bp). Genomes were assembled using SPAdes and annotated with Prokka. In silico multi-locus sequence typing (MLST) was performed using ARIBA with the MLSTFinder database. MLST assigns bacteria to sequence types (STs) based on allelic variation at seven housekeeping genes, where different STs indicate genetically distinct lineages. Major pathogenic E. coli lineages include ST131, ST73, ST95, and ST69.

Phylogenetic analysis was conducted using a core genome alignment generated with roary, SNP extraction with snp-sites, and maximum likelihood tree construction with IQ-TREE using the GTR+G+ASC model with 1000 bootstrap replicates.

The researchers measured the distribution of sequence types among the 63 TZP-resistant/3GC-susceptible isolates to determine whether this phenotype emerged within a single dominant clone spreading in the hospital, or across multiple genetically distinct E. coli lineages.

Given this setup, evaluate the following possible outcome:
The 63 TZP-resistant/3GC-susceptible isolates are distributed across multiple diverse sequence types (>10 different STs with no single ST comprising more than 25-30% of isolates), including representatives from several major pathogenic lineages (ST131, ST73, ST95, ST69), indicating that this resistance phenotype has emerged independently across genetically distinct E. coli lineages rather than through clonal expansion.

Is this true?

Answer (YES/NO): NO